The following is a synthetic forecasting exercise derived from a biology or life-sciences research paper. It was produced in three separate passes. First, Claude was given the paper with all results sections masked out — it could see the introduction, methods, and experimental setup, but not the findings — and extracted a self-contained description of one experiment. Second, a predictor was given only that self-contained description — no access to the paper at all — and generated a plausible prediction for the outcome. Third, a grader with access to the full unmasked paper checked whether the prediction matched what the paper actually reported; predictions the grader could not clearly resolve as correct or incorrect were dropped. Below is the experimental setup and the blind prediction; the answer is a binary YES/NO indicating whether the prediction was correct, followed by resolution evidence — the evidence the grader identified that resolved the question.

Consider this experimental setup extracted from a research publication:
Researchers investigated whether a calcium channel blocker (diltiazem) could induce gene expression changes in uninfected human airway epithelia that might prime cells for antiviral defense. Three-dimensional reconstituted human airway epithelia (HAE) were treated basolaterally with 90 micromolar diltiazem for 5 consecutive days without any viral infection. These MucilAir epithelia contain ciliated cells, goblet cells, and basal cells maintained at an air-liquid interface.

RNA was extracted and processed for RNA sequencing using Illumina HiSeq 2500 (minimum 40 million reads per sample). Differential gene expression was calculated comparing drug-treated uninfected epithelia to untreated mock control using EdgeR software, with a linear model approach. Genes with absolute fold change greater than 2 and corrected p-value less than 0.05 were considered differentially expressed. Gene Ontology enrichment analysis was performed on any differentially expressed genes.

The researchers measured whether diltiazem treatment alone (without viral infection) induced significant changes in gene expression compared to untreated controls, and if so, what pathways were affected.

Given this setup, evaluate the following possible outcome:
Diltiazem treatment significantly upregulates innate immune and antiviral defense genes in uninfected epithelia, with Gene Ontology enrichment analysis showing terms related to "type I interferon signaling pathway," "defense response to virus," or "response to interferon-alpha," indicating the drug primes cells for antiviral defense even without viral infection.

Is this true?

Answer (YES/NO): YES